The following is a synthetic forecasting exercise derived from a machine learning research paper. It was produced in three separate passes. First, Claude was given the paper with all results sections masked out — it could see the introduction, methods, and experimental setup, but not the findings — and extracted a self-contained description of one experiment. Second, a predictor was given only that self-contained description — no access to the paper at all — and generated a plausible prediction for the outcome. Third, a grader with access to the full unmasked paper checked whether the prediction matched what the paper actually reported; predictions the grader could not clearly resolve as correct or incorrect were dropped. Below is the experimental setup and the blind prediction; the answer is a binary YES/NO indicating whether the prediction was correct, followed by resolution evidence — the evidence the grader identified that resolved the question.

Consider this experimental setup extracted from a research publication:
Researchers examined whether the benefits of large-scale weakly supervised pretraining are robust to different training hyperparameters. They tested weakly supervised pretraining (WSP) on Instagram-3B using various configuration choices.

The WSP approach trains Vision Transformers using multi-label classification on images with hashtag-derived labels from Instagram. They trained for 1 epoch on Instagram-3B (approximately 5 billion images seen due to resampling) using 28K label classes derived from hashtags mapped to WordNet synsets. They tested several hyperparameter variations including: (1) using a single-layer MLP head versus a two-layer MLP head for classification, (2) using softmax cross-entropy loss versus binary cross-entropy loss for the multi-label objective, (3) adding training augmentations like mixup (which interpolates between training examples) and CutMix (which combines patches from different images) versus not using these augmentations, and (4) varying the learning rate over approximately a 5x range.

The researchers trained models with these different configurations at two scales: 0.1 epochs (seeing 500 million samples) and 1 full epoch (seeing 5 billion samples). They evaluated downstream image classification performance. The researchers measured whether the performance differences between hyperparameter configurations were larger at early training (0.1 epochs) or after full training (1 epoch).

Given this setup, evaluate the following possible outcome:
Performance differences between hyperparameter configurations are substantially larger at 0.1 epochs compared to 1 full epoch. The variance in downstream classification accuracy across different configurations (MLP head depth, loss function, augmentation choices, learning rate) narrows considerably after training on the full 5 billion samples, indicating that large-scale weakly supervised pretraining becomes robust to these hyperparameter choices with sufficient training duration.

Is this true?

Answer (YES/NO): YES